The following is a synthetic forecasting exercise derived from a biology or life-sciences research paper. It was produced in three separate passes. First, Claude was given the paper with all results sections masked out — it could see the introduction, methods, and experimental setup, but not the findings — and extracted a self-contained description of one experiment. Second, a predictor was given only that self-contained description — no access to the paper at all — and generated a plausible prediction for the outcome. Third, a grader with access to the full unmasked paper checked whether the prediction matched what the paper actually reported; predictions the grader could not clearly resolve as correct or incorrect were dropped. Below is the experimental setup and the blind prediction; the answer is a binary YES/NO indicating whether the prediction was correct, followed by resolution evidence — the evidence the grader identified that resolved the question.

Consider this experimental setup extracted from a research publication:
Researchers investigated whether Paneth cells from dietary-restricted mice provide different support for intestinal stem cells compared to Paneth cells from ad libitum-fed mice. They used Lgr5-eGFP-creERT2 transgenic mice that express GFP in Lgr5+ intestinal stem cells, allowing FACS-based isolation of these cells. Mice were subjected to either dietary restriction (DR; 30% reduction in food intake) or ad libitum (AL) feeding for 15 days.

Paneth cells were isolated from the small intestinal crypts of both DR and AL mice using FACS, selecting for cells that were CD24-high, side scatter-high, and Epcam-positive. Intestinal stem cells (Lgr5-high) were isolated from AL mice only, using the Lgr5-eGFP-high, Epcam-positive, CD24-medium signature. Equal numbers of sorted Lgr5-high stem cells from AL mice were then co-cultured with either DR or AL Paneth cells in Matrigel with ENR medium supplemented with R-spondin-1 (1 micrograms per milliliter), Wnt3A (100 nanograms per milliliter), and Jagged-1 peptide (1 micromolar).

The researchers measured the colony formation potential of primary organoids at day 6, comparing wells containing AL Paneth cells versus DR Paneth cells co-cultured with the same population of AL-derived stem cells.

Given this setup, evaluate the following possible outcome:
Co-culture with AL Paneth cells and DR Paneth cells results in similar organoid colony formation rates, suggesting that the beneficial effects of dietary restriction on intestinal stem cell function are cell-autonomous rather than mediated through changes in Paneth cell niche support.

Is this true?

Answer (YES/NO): NO